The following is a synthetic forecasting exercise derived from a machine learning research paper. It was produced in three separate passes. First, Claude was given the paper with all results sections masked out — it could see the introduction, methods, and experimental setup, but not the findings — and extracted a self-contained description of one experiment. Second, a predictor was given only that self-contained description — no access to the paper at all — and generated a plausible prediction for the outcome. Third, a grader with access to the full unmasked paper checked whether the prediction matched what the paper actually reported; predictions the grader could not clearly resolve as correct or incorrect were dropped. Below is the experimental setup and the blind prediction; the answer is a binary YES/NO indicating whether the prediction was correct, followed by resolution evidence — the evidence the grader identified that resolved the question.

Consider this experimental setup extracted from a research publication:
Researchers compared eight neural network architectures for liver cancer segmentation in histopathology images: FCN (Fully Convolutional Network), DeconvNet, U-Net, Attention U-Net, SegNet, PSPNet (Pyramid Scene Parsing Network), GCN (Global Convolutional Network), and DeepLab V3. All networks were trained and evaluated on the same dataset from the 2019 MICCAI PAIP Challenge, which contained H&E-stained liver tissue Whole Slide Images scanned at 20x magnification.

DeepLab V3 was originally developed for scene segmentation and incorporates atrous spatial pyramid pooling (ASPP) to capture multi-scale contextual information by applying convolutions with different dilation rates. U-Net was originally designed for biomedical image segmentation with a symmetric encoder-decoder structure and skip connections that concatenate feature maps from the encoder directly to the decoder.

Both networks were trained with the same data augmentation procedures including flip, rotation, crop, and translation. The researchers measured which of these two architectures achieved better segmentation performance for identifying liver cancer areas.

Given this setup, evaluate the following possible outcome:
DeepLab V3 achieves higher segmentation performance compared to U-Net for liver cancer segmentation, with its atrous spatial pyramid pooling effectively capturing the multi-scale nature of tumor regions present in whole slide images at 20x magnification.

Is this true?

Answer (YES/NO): NO